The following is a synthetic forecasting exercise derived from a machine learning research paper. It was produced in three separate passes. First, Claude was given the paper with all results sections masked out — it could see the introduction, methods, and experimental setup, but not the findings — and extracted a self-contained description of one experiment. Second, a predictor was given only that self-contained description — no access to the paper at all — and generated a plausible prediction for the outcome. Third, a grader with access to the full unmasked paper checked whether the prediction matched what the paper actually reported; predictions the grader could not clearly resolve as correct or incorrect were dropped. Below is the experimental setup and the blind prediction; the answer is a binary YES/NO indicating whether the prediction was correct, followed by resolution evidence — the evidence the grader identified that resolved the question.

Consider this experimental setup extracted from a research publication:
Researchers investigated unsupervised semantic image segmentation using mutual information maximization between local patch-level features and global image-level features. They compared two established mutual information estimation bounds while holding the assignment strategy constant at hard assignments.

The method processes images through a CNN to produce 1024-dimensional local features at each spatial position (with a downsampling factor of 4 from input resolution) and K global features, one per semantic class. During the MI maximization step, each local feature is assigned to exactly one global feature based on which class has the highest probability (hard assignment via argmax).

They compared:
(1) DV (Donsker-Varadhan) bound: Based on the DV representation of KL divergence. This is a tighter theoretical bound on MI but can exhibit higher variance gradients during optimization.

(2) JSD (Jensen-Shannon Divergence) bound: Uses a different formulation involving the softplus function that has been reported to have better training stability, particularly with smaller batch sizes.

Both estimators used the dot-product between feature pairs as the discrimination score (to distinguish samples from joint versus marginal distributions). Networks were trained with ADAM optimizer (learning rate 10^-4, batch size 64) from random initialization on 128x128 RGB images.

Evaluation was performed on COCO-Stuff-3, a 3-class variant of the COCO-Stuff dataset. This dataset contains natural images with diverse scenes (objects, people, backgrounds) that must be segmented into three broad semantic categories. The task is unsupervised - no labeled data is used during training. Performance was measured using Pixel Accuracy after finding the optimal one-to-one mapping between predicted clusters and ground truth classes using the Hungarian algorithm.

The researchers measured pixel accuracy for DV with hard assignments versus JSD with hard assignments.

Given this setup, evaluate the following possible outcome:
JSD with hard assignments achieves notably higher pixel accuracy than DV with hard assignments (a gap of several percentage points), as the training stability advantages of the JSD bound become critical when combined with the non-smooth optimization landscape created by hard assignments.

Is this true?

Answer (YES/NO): YES